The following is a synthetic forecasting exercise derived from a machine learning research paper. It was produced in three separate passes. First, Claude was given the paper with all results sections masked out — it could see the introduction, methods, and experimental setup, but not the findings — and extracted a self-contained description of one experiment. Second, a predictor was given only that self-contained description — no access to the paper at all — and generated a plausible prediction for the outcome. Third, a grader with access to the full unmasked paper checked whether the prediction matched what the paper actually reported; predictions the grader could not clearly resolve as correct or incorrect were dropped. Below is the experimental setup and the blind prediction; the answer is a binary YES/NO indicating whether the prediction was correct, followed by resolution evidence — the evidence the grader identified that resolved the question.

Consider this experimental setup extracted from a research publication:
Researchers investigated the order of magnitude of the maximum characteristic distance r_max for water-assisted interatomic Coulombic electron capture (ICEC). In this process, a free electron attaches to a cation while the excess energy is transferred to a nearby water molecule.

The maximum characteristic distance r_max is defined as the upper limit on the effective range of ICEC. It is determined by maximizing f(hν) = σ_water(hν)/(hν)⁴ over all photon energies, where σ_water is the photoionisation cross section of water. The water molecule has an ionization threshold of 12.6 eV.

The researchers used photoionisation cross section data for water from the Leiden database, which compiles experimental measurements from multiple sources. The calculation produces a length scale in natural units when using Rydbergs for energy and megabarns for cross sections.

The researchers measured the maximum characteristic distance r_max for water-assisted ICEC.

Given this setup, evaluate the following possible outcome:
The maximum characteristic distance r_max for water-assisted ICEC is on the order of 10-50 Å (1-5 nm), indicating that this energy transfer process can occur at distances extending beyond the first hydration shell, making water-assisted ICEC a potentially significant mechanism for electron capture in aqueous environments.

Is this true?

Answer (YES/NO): YES